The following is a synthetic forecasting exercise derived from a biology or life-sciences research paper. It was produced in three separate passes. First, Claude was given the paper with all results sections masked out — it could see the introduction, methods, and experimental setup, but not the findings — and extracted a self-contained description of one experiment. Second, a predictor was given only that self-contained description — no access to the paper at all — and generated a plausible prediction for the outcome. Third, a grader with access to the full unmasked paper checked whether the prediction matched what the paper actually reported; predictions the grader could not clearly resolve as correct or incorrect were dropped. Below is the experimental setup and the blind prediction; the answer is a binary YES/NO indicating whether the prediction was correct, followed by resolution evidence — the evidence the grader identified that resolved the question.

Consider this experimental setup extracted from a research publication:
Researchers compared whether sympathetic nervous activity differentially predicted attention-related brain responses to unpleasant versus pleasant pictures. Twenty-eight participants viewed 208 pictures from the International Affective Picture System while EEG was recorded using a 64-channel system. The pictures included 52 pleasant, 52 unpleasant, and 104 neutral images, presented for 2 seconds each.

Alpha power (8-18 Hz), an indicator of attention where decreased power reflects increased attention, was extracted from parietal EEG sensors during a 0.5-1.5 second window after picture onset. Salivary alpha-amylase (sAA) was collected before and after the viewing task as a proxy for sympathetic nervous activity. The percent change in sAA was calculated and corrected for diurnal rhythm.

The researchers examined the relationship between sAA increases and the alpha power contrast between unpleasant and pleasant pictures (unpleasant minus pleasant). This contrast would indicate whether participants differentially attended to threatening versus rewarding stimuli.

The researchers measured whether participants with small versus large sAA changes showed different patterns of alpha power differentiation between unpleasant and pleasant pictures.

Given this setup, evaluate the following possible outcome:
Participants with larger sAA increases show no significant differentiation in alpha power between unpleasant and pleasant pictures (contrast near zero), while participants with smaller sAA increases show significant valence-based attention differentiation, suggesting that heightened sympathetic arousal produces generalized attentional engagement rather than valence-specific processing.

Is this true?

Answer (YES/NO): YES